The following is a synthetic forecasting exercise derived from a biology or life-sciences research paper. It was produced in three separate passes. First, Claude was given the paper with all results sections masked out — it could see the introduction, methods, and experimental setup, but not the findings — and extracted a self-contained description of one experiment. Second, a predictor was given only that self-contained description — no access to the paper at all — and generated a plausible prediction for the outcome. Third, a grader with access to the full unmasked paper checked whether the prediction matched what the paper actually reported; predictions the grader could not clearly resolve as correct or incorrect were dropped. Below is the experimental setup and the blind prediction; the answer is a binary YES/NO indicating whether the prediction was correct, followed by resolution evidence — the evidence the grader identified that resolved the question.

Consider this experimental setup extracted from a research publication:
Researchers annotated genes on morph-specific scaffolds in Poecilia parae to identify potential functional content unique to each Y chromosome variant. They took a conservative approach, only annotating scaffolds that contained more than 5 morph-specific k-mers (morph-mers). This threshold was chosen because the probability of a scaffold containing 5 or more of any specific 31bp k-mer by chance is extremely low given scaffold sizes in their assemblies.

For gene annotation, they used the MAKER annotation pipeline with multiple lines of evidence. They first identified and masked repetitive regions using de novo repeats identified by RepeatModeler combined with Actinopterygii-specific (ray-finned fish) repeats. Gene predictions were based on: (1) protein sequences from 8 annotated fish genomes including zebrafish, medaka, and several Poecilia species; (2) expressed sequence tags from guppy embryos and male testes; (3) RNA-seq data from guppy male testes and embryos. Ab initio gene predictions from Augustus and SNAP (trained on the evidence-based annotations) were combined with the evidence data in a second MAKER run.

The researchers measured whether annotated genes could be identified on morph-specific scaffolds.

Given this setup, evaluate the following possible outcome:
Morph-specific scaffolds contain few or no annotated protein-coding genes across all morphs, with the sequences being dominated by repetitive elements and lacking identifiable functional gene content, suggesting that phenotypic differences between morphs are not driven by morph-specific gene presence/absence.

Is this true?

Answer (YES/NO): NO